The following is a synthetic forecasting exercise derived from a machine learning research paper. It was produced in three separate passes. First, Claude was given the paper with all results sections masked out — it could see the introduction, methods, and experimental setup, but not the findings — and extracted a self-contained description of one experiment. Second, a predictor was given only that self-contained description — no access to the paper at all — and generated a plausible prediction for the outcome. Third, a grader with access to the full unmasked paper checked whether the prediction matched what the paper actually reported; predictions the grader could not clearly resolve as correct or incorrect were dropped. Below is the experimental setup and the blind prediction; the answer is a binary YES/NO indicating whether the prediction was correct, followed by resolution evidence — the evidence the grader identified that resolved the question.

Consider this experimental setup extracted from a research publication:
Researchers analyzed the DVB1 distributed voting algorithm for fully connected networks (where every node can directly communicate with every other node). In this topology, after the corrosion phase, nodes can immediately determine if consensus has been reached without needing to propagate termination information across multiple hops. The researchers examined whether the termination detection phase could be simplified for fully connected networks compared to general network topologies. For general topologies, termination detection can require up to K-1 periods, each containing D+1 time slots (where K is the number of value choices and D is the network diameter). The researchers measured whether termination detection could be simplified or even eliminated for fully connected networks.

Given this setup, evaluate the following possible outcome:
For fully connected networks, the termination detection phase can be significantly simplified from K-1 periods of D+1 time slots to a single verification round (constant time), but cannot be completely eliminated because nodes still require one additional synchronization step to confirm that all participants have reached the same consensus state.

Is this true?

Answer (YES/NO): NO